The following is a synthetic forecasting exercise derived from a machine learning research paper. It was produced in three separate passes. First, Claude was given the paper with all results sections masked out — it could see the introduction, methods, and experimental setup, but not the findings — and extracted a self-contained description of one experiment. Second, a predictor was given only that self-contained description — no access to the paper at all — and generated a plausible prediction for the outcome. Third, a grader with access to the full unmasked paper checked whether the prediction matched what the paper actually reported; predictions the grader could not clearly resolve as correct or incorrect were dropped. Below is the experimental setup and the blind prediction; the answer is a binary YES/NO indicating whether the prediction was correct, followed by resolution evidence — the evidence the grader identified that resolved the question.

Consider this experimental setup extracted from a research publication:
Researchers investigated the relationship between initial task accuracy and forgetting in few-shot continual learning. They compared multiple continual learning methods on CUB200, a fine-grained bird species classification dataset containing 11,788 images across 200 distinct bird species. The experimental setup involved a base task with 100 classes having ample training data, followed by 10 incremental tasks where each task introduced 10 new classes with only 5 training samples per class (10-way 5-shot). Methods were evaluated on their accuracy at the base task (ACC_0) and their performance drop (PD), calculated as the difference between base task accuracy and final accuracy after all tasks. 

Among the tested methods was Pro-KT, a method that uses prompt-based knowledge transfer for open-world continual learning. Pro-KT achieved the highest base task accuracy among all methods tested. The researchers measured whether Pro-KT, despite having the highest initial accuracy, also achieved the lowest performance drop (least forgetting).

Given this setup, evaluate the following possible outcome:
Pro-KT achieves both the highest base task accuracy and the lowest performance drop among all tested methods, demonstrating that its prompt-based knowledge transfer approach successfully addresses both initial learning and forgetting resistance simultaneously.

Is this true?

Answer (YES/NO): NO